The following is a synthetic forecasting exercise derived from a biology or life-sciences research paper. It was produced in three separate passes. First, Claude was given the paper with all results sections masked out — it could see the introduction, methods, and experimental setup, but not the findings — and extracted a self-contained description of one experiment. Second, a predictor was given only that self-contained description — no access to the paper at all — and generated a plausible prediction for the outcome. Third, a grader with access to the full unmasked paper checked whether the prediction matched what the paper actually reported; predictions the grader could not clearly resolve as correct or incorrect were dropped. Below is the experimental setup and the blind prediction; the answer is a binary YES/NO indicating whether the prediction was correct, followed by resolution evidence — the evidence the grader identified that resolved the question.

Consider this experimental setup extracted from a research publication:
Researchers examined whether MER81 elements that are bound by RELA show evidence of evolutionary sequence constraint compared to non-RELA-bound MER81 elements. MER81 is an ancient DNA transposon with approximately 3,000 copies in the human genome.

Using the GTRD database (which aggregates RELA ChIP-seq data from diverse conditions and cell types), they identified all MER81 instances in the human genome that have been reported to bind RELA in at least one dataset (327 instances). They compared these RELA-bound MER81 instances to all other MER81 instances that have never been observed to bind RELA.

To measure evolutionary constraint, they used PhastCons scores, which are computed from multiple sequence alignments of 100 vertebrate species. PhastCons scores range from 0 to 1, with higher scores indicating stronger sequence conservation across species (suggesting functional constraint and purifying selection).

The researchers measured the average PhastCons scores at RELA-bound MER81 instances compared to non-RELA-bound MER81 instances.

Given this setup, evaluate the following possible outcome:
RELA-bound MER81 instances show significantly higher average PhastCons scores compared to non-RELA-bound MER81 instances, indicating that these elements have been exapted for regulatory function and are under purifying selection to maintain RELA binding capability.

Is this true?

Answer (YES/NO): YES